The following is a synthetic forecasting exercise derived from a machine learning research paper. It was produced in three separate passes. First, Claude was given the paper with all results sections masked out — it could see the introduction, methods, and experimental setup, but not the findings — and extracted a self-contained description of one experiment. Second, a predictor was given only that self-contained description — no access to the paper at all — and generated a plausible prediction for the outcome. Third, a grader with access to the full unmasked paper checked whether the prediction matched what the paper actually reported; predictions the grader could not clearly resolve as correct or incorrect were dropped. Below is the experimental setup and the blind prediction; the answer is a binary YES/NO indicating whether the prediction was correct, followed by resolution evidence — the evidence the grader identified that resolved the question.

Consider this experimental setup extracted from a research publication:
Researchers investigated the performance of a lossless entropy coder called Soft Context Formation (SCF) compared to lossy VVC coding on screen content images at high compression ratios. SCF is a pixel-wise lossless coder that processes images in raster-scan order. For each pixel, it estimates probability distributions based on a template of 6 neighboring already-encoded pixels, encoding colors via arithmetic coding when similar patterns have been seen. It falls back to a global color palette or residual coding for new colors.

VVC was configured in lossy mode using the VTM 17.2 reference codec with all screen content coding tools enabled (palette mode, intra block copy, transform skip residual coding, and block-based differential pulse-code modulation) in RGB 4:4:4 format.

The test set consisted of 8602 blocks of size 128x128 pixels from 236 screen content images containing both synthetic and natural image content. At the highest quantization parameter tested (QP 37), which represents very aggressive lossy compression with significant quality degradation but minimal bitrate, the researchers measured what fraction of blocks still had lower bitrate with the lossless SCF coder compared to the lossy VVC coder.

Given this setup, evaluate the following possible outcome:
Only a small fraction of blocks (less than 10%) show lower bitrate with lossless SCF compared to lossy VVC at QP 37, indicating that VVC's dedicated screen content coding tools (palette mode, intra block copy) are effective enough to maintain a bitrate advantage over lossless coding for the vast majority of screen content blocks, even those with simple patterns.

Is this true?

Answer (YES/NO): NO